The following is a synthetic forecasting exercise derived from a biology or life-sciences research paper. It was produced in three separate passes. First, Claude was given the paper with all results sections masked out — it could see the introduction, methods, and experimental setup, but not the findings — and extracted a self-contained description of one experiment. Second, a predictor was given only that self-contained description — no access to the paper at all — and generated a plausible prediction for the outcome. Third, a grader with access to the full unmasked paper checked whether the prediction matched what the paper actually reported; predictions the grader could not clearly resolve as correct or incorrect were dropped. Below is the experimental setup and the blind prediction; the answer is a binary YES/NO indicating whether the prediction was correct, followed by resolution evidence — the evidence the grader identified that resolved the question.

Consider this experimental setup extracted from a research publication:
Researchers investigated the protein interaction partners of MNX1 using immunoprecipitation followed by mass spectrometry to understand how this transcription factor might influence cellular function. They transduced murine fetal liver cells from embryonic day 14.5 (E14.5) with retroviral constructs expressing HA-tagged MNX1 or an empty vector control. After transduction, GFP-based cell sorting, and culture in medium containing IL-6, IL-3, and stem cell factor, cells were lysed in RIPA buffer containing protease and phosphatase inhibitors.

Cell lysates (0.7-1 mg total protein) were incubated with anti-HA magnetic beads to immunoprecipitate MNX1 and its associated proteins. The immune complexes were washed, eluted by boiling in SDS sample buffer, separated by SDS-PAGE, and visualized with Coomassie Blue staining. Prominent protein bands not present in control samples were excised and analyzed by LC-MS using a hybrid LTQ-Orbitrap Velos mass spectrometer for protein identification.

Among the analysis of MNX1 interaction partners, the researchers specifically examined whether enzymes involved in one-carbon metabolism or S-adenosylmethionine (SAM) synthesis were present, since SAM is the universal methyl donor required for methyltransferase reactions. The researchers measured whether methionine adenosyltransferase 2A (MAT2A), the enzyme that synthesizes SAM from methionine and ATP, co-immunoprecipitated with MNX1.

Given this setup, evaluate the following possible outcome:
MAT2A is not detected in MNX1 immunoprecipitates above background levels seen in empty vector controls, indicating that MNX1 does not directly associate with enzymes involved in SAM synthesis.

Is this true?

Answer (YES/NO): NO